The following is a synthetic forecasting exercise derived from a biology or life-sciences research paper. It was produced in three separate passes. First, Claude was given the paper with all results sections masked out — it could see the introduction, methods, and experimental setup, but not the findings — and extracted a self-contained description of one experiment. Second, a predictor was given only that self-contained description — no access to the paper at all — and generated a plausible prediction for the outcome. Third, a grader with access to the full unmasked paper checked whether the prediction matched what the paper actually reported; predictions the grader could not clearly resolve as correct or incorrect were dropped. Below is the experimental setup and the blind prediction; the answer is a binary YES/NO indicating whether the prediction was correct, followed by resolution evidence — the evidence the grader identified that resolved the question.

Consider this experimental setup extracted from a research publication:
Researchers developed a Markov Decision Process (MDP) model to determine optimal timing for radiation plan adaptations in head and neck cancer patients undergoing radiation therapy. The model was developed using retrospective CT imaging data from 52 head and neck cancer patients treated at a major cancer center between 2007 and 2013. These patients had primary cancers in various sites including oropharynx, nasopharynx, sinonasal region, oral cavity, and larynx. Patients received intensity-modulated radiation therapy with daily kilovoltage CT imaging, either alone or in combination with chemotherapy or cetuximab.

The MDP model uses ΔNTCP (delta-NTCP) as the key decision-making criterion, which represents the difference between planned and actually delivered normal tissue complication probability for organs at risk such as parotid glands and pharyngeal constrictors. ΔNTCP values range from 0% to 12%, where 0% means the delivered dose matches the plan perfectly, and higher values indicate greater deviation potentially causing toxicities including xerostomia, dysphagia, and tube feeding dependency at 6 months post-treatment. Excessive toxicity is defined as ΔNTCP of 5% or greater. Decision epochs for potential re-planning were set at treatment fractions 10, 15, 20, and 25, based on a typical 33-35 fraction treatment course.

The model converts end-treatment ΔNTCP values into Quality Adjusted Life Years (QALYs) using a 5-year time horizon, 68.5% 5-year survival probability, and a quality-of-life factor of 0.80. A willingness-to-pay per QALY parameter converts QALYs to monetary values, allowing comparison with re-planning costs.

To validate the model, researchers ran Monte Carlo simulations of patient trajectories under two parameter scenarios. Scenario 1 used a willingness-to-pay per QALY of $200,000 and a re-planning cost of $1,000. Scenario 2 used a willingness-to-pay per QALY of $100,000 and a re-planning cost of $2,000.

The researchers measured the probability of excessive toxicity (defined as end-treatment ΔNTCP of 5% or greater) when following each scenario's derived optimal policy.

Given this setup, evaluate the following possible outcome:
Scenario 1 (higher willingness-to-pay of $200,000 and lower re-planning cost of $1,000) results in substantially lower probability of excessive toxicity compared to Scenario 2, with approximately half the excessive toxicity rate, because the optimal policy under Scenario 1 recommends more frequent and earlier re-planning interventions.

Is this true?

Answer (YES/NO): NO